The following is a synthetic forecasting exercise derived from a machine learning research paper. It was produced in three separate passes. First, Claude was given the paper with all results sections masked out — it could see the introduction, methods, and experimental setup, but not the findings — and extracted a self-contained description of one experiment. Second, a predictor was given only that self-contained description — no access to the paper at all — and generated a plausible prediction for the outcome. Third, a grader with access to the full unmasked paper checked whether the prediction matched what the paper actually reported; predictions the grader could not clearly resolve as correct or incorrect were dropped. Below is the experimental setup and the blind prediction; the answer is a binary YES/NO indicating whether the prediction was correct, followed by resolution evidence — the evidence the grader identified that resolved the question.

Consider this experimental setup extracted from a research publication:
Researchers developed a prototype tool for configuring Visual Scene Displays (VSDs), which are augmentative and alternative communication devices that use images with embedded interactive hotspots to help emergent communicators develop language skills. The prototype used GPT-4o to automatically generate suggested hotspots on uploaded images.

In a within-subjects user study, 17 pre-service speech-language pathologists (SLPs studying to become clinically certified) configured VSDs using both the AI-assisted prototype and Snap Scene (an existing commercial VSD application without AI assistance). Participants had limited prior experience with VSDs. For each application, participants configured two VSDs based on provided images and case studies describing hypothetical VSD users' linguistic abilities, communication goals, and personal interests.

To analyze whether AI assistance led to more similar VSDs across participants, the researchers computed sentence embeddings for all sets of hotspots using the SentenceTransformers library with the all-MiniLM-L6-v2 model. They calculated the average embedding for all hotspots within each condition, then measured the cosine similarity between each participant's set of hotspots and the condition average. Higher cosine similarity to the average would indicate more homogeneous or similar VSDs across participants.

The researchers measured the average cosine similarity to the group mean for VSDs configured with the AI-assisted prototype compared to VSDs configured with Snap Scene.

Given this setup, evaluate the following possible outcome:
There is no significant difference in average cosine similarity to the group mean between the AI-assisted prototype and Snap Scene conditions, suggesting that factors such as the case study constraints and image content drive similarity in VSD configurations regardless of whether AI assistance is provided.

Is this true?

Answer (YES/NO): NO